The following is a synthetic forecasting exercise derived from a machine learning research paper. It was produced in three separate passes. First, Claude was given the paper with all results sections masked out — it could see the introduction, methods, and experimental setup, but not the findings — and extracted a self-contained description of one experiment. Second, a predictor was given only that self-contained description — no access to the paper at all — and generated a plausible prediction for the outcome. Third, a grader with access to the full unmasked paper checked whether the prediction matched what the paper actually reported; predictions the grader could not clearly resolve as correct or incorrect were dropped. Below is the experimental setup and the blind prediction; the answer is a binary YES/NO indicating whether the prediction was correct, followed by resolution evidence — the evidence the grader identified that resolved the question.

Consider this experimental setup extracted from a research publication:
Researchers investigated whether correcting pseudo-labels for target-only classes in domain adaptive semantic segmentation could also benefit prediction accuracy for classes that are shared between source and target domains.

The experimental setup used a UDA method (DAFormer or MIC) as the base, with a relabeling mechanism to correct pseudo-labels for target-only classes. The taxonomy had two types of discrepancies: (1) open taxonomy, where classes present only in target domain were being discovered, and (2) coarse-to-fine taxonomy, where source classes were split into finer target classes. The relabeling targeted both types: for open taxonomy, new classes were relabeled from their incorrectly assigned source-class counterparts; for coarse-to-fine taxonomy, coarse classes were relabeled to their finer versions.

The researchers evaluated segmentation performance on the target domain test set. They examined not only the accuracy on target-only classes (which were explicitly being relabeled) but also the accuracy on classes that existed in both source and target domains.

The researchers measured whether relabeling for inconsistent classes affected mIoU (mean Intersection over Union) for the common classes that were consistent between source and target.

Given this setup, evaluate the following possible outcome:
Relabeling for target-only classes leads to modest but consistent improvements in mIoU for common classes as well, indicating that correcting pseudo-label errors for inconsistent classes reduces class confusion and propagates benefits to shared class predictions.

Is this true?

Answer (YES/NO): YES